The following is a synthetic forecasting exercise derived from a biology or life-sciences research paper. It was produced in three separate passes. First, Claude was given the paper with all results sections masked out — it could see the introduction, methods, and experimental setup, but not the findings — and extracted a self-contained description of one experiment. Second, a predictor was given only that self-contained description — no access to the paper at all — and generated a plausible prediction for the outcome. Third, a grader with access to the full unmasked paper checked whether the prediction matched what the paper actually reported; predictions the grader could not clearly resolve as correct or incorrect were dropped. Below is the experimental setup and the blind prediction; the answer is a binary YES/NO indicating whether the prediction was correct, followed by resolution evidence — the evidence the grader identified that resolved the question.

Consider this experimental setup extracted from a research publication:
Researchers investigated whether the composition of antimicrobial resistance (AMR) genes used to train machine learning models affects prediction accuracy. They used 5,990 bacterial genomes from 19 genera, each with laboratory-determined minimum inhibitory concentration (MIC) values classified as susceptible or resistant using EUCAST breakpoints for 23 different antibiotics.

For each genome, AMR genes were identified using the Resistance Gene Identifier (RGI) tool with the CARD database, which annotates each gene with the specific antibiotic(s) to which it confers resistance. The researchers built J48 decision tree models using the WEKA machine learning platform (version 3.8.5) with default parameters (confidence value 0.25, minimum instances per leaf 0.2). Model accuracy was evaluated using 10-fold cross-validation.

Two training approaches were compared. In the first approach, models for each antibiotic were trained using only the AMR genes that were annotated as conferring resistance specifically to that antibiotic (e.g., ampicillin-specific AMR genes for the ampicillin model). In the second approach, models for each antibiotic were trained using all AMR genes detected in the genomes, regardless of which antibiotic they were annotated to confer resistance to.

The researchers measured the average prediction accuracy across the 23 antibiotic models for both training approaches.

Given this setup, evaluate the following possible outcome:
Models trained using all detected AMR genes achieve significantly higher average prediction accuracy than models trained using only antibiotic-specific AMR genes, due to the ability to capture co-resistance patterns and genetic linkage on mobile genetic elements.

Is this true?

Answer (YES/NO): NO